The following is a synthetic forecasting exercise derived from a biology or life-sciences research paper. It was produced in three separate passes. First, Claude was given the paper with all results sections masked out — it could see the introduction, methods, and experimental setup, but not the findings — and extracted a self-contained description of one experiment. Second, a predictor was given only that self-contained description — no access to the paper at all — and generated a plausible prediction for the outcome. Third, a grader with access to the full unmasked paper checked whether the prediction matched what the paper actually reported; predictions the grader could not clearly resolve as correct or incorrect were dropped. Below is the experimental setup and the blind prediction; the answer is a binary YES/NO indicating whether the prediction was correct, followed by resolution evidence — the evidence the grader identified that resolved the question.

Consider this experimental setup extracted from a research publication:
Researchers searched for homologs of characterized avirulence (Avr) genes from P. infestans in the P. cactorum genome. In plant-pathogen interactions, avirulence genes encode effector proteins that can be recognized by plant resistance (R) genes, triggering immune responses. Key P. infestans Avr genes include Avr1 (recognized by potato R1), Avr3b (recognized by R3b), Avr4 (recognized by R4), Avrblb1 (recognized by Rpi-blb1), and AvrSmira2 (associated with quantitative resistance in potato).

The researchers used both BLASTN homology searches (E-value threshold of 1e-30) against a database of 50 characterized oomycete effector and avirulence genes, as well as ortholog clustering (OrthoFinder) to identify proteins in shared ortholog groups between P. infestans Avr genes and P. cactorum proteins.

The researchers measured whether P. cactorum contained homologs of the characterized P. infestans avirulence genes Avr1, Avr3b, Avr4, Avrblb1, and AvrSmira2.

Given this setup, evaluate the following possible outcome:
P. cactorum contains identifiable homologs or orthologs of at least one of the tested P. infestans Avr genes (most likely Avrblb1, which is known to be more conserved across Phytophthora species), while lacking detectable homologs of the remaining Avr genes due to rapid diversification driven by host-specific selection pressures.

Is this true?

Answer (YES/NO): NO